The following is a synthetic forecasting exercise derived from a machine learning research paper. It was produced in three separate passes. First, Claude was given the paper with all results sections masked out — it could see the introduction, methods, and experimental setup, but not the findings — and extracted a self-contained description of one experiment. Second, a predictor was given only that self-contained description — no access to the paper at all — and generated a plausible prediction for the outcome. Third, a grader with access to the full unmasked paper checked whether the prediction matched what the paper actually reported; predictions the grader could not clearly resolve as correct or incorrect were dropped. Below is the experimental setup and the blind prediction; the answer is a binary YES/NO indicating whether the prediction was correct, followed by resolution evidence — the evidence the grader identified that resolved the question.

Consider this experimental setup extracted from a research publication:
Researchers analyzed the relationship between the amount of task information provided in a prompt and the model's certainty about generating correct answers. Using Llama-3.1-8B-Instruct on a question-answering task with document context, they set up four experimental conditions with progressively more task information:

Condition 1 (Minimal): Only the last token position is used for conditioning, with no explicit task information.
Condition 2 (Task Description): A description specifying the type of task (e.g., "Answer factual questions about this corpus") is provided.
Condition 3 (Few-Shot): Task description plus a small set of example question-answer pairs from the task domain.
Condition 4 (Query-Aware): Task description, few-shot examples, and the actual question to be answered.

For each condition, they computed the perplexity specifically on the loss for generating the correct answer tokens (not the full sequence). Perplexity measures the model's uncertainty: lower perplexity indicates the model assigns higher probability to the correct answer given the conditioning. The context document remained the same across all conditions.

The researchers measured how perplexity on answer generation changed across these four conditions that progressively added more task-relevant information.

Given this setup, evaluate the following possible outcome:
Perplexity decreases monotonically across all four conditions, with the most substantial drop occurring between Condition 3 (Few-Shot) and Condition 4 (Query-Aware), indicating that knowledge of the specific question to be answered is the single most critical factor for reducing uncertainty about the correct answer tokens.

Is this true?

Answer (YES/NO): NO